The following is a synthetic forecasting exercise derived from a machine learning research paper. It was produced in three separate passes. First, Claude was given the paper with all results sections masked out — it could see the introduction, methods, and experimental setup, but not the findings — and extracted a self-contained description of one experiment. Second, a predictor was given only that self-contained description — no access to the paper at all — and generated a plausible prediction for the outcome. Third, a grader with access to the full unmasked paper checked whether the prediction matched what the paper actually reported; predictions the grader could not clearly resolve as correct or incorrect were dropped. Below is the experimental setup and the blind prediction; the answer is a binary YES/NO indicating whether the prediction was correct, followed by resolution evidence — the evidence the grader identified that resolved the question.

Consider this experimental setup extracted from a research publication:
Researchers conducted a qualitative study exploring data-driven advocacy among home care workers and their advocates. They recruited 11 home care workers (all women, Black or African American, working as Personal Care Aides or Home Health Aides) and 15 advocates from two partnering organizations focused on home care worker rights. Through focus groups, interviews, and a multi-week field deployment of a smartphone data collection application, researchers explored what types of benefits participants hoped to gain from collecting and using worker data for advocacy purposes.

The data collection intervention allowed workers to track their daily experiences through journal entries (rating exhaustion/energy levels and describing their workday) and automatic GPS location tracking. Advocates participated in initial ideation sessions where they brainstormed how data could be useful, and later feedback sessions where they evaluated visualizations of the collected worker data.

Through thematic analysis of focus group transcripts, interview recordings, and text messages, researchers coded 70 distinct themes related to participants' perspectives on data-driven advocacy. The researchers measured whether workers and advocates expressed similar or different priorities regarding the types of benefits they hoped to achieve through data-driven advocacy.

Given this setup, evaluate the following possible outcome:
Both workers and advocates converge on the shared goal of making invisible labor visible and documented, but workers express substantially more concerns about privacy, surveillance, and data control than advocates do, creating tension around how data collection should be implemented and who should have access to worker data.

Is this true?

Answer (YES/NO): NO